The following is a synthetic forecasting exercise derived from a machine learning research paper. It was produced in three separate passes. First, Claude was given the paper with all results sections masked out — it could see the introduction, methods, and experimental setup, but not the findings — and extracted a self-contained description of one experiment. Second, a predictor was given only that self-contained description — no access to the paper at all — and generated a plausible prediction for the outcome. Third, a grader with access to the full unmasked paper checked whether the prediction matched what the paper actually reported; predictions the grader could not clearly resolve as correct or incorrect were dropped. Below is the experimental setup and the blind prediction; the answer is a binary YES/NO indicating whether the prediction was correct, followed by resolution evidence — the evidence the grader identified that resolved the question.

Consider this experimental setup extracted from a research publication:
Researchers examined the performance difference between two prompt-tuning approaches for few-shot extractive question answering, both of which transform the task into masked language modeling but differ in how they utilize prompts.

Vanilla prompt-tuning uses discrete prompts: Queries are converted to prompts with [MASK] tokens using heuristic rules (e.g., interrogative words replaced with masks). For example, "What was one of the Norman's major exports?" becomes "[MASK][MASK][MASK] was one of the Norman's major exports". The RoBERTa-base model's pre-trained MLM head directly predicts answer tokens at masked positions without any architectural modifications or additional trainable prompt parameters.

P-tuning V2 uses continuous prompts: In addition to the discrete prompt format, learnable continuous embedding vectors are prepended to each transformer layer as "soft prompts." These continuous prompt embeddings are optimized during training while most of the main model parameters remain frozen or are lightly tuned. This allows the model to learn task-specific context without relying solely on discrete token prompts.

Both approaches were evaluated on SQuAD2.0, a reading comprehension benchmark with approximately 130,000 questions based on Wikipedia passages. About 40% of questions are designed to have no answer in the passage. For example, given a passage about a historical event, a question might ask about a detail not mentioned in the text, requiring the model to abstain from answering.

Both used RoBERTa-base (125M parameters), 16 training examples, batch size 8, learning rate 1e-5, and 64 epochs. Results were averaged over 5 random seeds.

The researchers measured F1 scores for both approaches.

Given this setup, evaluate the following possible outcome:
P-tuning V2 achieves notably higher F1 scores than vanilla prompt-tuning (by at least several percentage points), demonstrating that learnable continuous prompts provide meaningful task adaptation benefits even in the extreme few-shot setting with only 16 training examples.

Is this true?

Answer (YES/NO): YES